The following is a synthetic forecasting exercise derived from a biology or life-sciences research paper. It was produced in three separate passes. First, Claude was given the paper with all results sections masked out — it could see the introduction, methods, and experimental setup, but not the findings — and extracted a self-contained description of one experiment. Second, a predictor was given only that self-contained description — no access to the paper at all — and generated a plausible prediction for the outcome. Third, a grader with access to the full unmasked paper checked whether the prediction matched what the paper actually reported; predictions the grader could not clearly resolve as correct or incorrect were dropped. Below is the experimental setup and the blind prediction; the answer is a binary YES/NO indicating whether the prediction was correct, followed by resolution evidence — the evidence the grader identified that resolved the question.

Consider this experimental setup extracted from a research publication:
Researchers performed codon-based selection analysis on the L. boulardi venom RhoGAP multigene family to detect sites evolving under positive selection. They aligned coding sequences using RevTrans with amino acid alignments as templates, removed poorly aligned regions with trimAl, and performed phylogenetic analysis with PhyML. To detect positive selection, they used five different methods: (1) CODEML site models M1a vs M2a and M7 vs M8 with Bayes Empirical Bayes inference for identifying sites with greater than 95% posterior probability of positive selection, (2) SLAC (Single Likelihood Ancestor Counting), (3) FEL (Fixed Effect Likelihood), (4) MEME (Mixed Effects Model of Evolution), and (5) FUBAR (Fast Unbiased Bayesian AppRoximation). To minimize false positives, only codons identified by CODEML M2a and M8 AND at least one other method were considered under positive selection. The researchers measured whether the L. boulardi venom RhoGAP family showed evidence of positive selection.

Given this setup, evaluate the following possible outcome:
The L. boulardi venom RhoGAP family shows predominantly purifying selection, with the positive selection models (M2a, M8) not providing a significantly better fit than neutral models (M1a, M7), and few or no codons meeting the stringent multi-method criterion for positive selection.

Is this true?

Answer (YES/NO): NO